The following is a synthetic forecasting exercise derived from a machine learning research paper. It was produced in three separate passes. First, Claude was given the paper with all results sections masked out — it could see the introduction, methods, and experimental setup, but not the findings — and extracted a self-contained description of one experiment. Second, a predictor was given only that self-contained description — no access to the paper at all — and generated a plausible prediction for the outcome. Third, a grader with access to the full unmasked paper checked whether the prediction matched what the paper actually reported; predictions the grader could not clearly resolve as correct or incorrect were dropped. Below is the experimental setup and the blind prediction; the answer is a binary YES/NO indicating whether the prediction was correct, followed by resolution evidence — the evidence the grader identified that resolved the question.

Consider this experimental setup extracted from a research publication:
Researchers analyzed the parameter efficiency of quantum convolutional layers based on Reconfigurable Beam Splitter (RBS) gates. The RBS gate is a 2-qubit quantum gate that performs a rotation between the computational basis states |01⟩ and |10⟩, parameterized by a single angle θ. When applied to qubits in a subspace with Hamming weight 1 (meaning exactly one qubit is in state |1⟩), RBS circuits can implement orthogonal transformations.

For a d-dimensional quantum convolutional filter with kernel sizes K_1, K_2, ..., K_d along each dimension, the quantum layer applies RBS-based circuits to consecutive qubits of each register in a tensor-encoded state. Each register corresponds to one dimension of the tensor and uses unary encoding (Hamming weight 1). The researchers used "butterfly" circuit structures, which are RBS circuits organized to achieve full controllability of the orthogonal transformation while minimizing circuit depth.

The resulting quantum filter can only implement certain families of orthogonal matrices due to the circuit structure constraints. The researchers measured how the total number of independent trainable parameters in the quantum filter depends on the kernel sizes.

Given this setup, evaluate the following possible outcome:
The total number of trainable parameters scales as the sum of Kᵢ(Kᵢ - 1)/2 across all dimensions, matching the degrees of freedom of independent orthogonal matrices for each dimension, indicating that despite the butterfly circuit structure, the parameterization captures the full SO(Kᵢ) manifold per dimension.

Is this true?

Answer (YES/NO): YES